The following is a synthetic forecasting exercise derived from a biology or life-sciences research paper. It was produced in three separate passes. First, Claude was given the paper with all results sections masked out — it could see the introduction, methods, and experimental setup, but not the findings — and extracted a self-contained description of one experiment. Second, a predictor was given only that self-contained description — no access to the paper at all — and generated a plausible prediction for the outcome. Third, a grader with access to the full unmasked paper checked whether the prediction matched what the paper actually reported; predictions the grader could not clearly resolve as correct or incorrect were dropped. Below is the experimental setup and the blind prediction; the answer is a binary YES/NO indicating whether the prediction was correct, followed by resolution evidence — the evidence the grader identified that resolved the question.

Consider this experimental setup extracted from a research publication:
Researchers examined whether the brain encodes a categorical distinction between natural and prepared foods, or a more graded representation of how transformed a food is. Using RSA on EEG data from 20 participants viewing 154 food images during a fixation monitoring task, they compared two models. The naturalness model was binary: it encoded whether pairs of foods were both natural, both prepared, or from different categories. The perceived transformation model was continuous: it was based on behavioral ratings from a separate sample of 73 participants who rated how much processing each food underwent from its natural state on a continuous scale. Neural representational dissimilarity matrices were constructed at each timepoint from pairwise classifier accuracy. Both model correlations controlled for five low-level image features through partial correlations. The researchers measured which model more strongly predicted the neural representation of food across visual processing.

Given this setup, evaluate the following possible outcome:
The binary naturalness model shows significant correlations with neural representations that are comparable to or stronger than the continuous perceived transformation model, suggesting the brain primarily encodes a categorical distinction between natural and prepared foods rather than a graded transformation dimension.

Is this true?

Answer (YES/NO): NO